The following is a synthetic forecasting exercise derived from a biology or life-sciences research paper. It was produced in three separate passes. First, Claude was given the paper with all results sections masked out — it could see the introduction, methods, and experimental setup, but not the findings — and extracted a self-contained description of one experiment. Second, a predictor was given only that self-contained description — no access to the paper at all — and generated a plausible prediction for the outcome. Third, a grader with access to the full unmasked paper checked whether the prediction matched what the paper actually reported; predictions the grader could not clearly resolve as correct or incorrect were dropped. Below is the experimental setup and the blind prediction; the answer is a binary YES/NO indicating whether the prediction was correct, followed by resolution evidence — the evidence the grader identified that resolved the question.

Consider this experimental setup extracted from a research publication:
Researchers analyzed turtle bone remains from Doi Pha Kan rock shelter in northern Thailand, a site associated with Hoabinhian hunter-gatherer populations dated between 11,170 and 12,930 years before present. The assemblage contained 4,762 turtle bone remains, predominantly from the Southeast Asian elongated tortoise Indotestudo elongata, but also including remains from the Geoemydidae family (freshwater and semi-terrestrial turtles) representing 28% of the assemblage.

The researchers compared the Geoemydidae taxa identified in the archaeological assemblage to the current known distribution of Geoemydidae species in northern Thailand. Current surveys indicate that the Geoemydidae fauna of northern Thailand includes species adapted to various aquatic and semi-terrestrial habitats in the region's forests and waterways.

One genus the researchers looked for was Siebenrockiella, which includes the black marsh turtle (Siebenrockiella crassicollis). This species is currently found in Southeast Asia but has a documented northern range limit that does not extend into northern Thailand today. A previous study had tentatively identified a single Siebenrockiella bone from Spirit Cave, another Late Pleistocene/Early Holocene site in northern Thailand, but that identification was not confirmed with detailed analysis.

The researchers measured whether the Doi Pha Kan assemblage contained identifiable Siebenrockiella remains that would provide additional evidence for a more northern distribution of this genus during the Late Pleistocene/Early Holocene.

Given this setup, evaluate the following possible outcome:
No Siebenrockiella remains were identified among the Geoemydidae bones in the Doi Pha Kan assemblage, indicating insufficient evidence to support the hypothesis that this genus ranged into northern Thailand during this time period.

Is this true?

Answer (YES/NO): YES